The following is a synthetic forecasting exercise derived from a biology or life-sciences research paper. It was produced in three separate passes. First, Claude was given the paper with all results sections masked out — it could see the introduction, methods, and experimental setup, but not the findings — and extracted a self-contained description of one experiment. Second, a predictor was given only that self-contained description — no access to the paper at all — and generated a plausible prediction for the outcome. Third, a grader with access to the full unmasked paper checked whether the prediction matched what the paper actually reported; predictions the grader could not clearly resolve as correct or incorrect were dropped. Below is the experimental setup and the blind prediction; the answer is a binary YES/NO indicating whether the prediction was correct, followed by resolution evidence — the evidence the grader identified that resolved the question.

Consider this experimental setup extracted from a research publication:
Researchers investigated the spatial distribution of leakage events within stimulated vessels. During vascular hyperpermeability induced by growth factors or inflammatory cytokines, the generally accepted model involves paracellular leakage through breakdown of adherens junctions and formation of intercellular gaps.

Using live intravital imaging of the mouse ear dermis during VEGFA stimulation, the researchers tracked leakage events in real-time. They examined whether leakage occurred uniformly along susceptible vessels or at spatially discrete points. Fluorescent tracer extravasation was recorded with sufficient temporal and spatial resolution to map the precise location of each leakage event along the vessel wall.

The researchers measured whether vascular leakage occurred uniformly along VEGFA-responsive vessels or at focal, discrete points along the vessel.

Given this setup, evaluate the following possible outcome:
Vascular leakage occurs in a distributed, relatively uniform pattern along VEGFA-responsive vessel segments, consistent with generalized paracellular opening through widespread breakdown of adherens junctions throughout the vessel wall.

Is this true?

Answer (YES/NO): NO